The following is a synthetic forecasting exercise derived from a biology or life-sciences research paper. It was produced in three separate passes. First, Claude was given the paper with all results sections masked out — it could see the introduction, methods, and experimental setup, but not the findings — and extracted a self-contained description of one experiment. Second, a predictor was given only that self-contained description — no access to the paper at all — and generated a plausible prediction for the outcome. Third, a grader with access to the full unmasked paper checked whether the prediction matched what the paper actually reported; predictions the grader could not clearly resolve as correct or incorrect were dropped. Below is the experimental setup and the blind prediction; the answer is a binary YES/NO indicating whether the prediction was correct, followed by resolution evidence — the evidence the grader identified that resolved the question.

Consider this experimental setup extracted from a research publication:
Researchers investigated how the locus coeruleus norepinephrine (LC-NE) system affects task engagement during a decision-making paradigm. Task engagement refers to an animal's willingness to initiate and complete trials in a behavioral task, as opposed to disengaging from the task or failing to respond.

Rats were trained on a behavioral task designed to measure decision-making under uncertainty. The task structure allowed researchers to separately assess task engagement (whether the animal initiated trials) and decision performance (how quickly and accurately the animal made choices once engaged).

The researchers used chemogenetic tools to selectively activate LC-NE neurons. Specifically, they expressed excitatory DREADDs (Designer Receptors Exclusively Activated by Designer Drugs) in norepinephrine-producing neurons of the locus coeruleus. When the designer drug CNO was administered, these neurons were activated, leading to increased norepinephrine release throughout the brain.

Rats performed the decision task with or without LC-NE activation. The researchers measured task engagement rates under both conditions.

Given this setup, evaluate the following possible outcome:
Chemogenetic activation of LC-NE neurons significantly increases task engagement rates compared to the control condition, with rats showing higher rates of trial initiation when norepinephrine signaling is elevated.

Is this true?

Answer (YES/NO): YES